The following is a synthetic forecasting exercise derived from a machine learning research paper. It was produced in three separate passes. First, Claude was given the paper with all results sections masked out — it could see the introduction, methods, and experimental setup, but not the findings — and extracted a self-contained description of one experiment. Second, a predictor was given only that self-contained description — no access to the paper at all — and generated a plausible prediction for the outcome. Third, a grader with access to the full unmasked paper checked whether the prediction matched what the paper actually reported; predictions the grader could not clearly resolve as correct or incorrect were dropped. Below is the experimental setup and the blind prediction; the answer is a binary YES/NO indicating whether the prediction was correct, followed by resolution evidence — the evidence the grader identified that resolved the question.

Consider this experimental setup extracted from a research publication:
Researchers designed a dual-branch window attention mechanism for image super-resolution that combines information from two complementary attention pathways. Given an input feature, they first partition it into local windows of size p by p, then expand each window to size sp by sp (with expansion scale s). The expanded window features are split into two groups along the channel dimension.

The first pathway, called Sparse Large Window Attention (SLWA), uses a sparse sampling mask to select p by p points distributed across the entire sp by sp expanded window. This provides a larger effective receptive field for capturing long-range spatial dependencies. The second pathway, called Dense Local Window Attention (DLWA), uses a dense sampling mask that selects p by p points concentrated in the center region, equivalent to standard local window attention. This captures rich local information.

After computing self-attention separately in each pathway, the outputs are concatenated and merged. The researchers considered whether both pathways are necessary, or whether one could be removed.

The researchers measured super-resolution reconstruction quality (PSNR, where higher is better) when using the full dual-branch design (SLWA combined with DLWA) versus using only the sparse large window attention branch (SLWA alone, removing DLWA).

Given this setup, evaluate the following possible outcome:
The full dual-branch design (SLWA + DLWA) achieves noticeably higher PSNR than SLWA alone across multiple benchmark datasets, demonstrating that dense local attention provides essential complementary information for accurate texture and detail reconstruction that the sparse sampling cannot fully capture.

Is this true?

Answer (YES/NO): NO